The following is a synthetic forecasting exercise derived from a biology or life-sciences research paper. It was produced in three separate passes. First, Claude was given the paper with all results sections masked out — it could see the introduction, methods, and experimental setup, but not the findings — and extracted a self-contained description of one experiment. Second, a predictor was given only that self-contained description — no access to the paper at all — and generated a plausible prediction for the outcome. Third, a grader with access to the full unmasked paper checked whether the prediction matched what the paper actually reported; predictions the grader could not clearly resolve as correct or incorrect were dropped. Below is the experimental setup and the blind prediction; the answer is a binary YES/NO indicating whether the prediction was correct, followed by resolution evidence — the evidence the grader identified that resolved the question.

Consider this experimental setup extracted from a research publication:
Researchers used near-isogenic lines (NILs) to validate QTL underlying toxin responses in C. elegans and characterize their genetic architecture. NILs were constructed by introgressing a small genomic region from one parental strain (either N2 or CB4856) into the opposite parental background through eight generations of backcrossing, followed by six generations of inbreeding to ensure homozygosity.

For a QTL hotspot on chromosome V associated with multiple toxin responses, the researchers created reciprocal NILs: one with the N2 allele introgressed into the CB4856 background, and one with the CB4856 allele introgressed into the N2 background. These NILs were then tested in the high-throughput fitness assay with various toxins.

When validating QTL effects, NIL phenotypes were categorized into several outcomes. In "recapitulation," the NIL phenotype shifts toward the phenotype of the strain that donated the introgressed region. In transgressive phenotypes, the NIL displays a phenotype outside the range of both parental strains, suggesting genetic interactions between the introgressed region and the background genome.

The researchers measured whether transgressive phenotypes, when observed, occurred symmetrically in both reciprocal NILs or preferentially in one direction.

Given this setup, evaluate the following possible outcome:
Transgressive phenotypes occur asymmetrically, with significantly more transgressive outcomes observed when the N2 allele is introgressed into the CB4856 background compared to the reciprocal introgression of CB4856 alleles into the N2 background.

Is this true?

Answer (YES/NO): YES